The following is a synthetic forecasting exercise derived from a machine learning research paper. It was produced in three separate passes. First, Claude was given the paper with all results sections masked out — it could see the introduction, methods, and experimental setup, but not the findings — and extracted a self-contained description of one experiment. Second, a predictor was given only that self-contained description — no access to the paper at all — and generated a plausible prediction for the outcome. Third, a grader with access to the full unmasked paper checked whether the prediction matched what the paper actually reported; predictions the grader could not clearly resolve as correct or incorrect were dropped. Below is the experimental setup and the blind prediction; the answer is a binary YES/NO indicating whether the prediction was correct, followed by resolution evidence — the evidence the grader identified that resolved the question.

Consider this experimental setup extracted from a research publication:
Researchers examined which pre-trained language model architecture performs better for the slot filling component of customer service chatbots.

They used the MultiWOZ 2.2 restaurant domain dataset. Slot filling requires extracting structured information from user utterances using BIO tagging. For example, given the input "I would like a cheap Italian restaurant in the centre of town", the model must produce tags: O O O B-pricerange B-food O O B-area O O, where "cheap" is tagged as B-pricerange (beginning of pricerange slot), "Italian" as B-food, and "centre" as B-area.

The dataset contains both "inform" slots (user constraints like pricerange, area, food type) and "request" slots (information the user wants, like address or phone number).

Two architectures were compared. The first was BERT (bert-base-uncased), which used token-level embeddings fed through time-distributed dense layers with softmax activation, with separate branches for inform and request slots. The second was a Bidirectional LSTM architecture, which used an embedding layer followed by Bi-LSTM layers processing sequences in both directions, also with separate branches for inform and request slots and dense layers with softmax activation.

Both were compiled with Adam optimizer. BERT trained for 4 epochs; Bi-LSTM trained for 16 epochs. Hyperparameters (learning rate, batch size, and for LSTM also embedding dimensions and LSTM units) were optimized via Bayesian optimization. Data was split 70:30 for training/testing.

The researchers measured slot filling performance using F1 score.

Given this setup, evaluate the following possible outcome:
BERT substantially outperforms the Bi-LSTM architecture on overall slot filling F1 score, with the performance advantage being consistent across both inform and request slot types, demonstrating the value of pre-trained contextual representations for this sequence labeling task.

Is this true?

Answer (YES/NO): NO